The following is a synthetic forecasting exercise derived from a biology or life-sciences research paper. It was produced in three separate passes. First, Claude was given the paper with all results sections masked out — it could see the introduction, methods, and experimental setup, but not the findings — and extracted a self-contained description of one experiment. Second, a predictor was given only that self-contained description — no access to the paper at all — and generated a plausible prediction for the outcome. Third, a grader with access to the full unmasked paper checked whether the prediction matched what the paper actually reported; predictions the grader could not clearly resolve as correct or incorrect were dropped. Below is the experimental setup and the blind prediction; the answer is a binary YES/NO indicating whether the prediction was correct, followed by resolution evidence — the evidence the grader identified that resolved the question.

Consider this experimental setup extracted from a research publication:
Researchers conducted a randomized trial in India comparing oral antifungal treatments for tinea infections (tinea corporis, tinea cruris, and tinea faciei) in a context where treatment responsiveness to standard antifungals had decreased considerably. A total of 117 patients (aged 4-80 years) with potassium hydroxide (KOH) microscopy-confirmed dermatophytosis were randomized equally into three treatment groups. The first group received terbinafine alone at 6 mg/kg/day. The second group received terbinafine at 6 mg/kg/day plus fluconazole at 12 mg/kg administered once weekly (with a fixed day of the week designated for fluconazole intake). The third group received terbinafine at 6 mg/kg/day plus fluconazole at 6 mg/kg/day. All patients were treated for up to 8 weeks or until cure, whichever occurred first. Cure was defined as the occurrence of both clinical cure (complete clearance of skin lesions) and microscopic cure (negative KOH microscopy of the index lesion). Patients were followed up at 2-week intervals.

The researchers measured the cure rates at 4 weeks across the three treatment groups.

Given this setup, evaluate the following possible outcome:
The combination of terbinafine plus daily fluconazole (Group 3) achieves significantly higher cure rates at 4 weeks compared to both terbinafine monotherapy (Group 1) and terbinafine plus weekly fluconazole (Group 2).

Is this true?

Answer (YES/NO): NO